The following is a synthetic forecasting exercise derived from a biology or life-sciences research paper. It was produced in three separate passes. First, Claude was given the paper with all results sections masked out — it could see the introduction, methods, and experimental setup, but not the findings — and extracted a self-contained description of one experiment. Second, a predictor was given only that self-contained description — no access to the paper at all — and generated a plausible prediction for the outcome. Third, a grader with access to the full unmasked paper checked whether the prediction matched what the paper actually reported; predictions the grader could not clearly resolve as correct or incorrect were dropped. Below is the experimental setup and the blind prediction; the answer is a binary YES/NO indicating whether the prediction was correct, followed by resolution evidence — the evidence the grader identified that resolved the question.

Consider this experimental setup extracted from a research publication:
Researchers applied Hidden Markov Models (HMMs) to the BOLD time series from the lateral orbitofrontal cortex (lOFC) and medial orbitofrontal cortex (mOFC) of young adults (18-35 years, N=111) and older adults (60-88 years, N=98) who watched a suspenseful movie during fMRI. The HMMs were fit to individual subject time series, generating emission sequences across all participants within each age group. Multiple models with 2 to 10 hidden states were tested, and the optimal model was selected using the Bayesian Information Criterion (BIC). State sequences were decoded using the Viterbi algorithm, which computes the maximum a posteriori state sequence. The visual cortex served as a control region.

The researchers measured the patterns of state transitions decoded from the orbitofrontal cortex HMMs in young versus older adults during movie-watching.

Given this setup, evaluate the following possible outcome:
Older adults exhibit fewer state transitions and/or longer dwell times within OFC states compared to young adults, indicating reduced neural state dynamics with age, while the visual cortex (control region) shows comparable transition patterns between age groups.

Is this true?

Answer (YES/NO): NO